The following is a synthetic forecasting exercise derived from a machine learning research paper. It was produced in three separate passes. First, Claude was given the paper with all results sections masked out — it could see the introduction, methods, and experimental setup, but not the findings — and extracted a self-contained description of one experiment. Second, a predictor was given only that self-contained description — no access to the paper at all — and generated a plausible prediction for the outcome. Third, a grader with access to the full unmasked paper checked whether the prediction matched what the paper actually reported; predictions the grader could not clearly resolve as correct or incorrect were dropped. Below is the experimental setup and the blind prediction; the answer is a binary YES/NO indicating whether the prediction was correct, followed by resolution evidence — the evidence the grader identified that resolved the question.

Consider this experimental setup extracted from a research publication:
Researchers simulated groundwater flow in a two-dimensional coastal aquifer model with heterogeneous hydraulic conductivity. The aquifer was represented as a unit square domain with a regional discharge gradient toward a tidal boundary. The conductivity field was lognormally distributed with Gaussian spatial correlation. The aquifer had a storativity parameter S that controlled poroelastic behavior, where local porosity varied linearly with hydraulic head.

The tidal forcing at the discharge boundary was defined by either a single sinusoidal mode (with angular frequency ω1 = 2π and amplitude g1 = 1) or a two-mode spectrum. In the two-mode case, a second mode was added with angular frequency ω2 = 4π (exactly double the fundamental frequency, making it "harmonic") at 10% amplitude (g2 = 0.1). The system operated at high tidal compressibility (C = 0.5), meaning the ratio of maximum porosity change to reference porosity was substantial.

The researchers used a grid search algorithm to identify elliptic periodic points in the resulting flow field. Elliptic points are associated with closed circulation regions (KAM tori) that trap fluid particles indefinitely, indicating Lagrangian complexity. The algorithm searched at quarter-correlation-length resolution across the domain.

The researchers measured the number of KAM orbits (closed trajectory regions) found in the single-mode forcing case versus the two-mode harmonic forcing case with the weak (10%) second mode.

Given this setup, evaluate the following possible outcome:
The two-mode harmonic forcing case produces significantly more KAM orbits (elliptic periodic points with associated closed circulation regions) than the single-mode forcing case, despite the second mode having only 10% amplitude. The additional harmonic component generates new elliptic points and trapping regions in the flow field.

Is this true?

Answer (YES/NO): NO